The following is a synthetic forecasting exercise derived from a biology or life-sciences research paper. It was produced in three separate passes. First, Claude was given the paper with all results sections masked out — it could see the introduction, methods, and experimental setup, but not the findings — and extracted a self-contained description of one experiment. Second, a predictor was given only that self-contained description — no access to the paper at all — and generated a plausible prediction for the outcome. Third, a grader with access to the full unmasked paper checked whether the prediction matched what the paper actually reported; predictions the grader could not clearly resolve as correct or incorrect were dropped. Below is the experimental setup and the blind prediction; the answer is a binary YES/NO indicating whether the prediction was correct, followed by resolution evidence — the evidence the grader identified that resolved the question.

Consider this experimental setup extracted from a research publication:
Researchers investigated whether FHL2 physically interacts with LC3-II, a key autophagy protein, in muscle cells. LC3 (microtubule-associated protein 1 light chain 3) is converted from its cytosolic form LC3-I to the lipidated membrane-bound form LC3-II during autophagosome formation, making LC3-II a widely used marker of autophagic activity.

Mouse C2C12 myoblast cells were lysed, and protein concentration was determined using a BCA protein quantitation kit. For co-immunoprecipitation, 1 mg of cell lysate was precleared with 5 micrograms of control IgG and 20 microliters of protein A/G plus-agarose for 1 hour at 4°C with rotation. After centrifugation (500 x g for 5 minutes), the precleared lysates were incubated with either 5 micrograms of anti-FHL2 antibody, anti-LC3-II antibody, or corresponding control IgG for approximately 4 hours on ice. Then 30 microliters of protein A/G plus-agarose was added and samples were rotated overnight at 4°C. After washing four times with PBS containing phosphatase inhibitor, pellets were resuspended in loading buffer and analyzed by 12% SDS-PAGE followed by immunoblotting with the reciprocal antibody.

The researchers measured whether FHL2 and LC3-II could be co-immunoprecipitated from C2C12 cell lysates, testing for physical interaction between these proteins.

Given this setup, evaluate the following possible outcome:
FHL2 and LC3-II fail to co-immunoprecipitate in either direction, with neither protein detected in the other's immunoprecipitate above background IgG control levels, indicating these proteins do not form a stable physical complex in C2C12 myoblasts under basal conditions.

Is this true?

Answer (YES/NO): NO